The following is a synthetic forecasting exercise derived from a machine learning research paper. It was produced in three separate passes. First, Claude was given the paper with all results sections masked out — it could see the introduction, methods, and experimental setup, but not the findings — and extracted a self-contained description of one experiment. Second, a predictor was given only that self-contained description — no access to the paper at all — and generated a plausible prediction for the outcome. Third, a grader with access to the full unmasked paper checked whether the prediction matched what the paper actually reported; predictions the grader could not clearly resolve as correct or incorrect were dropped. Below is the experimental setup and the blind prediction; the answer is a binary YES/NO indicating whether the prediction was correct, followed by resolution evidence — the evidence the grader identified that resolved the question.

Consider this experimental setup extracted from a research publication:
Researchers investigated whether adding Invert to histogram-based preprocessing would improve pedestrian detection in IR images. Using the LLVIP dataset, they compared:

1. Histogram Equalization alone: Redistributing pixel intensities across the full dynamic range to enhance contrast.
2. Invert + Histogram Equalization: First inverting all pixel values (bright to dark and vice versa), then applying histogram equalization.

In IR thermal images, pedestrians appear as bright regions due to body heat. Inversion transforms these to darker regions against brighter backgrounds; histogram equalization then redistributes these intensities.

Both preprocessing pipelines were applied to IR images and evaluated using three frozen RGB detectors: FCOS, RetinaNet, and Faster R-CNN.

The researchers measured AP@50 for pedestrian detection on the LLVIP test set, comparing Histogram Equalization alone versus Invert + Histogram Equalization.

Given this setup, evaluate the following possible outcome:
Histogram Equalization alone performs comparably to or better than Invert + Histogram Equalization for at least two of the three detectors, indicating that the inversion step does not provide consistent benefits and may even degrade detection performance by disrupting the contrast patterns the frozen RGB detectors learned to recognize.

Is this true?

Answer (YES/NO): NO